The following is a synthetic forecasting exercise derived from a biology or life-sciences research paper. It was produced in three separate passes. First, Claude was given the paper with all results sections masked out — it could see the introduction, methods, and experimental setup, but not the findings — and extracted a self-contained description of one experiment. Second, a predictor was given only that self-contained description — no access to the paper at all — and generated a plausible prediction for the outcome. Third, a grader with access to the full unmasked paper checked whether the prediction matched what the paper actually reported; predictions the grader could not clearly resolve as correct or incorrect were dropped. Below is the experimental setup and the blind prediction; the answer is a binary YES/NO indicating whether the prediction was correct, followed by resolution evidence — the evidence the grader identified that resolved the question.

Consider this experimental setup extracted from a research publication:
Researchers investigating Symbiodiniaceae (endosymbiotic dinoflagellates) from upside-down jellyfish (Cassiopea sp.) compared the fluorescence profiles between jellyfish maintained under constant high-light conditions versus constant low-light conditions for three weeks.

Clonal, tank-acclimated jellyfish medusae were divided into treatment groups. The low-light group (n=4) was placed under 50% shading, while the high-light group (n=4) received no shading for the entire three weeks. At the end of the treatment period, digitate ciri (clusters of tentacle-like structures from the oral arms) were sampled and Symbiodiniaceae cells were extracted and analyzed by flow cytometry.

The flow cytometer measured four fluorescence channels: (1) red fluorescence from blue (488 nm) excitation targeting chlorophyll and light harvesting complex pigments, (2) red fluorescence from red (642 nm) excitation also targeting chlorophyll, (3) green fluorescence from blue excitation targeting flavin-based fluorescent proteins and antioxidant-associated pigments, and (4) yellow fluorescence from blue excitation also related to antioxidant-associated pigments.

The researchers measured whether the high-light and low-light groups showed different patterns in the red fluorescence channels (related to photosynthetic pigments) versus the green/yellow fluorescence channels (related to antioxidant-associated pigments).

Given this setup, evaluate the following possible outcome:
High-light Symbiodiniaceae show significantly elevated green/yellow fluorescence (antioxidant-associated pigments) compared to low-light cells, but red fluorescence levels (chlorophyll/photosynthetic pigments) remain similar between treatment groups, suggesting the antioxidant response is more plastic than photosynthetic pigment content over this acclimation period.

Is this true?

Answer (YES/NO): NO